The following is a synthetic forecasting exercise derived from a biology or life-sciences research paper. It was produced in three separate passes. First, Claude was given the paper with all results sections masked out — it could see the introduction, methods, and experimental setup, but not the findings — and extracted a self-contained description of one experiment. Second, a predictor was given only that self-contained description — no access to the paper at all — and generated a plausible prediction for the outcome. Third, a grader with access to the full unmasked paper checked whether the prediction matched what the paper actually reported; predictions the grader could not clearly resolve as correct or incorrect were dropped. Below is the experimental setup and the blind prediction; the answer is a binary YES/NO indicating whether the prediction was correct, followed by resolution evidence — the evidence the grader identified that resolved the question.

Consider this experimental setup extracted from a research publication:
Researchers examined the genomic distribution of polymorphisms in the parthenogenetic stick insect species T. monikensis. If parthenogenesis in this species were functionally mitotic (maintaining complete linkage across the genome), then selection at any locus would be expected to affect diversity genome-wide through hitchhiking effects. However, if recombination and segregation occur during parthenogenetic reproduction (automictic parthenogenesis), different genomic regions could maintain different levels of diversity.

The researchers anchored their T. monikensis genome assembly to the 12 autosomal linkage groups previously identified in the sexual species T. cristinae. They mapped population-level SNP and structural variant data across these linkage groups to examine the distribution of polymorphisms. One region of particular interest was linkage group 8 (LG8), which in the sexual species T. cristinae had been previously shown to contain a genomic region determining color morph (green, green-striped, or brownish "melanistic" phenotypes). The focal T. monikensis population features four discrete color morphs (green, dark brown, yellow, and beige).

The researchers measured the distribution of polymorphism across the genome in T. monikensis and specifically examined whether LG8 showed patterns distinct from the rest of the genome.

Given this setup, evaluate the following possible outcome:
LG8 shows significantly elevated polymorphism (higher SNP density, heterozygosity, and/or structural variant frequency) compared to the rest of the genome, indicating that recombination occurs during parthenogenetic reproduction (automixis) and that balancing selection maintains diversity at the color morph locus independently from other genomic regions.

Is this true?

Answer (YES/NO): YES